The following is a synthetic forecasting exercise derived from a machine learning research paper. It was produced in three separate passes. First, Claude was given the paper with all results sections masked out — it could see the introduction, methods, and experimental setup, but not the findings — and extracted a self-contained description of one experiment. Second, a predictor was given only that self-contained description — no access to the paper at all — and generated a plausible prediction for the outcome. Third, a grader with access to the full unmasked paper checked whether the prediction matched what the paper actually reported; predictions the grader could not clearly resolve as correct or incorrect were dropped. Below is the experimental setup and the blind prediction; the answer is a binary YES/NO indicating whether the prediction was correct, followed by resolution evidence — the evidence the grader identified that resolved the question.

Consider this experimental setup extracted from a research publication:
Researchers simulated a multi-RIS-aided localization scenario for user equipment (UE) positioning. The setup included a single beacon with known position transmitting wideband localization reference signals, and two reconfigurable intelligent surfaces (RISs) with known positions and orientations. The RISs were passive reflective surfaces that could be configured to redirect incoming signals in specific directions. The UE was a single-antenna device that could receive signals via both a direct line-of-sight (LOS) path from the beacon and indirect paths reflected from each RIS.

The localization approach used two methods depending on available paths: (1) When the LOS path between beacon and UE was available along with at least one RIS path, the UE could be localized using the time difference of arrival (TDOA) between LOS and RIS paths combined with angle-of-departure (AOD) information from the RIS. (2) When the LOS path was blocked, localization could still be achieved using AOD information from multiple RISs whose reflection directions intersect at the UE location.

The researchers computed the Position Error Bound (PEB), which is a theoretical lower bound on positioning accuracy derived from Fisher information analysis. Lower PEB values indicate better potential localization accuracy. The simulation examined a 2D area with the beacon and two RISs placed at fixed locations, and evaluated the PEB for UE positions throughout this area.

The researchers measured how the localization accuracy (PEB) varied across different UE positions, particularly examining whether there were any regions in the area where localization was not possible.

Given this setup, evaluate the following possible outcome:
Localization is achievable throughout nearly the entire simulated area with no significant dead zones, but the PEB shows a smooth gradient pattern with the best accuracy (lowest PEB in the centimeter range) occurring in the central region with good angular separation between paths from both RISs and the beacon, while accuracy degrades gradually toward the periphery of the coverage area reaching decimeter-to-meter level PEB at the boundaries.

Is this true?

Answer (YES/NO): NO